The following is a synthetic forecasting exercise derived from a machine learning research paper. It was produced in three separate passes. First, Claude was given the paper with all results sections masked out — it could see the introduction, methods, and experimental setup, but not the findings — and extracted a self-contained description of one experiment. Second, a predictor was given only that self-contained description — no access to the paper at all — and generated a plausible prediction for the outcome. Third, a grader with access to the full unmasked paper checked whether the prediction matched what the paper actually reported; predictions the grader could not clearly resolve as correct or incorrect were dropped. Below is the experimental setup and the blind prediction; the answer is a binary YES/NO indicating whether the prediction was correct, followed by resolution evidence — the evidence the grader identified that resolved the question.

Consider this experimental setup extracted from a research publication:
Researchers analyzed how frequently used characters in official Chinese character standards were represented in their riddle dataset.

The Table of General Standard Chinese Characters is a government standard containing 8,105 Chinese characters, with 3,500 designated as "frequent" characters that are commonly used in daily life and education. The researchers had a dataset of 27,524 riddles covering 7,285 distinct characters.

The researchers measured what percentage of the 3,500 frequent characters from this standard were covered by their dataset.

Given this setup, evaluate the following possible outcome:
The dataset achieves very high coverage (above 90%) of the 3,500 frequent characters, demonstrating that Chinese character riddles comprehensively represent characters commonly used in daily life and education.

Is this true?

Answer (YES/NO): YES